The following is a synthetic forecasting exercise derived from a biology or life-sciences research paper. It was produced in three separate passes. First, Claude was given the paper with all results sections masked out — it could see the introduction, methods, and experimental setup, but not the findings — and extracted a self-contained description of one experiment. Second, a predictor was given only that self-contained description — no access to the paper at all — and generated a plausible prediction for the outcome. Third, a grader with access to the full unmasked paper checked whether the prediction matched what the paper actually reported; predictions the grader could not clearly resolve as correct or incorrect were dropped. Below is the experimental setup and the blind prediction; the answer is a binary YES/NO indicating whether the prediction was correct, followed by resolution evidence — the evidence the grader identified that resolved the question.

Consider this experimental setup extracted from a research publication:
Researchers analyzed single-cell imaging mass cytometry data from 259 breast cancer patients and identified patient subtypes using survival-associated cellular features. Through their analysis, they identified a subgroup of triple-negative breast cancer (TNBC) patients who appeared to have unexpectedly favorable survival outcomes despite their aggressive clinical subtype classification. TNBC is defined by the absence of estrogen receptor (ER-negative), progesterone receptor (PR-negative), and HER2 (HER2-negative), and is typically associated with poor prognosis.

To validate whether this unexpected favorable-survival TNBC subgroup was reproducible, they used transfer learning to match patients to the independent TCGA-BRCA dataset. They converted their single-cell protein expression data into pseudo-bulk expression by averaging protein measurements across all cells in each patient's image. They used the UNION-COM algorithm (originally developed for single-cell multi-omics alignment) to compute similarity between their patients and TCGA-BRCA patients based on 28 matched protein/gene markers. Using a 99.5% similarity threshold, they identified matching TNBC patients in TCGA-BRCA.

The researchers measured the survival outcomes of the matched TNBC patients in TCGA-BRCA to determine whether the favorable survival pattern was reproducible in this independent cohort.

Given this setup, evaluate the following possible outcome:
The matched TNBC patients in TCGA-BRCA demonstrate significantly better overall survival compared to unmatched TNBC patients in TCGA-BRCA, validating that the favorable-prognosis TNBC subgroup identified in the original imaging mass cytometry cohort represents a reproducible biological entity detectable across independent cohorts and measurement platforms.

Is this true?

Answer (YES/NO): YES